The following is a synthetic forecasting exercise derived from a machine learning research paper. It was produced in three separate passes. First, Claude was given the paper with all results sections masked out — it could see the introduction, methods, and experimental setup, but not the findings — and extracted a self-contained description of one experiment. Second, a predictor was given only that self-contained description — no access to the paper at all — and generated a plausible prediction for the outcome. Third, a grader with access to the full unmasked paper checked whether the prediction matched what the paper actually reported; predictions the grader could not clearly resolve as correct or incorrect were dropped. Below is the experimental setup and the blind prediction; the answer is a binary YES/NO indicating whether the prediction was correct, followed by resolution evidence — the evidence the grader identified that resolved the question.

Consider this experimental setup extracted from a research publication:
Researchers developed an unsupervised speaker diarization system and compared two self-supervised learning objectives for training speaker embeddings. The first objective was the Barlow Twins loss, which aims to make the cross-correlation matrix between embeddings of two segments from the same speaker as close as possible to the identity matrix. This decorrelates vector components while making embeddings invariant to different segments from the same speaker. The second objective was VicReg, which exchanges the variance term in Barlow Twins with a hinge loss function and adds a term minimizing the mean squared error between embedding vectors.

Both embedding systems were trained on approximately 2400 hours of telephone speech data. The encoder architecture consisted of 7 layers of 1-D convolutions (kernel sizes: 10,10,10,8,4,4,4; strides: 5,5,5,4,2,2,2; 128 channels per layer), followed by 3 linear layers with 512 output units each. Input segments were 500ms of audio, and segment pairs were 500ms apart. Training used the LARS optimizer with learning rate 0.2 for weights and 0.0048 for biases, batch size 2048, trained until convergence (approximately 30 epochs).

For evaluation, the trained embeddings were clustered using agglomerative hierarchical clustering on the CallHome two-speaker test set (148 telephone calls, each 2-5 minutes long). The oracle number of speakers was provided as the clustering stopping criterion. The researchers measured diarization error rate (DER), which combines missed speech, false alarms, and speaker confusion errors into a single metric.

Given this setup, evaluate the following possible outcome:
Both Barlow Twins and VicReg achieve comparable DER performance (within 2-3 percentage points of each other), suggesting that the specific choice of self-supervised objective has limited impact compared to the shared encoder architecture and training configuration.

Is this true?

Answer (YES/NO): NO